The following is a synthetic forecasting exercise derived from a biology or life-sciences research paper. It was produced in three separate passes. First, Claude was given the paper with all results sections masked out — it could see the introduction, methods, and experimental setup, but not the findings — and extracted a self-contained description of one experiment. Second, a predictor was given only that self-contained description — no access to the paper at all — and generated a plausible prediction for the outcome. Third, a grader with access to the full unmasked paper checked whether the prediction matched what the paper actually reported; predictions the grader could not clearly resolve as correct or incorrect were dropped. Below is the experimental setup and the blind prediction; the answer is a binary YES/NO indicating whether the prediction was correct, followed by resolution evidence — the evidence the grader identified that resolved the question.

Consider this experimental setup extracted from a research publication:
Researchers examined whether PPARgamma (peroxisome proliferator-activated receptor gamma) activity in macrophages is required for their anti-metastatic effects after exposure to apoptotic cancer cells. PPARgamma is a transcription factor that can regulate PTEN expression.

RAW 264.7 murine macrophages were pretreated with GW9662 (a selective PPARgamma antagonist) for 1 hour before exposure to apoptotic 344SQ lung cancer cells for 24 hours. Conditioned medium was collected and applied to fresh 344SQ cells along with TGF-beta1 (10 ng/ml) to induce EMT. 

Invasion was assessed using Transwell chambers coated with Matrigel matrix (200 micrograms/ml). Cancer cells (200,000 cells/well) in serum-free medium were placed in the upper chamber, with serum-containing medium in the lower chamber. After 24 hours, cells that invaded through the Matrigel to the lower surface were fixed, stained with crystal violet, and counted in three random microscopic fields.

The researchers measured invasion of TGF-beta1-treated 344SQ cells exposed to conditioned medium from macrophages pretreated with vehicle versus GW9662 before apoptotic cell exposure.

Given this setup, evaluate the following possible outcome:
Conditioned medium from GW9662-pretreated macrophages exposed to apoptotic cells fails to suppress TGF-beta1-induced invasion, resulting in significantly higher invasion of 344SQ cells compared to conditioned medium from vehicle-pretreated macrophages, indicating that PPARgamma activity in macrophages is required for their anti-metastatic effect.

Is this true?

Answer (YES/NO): YES